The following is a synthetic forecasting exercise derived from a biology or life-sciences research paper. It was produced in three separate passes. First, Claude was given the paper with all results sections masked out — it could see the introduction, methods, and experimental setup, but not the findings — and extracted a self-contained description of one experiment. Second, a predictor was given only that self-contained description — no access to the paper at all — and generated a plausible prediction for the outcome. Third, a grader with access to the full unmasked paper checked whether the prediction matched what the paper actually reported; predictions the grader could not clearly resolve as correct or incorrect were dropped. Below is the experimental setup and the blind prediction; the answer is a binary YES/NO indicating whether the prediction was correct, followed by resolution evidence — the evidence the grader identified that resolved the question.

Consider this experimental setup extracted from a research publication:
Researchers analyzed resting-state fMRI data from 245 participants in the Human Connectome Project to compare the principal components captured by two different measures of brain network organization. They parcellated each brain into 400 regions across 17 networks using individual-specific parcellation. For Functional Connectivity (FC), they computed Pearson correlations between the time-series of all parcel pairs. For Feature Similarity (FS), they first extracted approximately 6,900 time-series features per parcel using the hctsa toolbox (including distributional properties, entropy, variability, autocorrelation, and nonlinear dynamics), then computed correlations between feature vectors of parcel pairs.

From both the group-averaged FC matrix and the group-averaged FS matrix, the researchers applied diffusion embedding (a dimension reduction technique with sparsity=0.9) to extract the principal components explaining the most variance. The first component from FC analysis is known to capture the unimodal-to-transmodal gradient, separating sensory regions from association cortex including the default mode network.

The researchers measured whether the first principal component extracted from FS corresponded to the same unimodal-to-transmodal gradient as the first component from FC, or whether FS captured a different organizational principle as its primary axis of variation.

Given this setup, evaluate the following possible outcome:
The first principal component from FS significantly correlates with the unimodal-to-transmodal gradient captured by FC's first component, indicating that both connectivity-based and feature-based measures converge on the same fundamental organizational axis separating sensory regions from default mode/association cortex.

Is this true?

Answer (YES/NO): NO